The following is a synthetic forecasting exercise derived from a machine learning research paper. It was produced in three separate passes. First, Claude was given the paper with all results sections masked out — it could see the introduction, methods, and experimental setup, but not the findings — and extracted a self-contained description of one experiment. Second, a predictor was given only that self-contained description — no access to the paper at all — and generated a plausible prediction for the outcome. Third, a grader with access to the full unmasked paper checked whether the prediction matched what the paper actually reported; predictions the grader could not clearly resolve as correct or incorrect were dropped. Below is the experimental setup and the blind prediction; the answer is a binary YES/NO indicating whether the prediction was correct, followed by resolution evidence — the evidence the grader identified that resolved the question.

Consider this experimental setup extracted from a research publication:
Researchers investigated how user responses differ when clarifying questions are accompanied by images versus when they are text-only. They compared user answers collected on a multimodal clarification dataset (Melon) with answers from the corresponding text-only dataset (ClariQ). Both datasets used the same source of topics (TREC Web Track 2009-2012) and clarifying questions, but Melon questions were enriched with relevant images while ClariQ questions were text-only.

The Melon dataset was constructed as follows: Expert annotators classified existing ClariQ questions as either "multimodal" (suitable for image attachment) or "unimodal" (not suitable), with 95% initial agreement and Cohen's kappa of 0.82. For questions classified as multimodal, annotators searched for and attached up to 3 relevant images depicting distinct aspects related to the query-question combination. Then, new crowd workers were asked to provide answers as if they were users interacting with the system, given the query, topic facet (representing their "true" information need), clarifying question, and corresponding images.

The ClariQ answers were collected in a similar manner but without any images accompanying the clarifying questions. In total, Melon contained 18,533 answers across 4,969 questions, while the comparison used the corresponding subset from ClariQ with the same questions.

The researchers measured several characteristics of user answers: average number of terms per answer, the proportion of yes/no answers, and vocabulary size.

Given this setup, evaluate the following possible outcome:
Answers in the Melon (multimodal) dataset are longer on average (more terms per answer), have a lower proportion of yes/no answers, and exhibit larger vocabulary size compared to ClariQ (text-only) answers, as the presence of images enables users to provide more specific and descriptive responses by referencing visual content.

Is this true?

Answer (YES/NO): YES